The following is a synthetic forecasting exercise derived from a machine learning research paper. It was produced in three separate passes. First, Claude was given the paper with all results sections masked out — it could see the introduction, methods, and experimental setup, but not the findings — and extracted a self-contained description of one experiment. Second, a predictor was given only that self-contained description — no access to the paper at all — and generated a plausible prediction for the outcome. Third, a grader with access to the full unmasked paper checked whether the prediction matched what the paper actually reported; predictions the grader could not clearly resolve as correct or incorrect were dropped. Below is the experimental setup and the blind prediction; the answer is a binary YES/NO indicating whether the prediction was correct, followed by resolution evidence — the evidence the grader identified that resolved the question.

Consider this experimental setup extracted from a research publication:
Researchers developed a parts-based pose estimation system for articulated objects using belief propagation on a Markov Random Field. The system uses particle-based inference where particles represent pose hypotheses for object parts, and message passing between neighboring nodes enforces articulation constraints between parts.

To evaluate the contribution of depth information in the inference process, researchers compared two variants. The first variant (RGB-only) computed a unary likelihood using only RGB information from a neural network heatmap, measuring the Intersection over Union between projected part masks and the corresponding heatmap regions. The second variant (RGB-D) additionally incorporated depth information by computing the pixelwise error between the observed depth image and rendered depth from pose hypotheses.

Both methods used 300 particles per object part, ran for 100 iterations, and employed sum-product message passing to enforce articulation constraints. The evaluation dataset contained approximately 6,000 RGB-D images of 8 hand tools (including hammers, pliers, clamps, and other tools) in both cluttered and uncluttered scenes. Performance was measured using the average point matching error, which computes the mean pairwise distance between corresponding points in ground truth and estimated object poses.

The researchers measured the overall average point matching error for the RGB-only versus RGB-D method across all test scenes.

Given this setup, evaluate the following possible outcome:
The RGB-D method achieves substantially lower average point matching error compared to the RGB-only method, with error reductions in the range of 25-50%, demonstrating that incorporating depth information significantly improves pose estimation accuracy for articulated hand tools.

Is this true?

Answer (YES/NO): NO